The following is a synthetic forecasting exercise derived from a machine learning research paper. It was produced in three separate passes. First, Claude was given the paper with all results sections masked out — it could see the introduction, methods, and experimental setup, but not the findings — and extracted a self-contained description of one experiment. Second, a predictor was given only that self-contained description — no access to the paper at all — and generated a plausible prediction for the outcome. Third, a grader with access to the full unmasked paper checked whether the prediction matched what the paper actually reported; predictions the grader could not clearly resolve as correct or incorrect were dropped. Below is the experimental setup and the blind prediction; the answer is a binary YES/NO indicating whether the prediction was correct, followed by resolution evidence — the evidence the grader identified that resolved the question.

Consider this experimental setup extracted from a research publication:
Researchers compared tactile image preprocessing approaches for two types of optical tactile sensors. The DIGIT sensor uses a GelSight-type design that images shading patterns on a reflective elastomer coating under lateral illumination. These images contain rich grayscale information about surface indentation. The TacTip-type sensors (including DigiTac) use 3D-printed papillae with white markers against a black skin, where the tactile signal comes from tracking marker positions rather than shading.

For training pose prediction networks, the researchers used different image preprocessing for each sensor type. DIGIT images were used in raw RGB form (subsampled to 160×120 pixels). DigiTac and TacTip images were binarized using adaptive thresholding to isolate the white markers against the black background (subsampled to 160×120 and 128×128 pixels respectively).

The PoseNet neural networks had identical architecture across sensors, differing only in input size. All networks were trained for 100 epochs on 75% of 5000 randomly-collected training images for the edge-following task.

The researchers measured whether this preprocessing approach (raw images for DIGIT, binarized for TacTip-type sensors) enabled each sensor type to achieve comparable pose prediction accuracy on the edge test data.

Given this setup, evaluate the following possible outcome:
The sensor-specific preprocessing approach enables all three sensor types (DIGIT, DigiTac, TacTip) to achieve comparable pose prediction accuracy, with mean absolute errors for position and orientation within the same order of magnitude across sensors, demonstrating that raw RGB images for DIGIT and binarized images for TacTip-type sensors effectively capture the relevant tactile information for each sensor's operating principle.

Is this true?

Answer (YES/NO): YES